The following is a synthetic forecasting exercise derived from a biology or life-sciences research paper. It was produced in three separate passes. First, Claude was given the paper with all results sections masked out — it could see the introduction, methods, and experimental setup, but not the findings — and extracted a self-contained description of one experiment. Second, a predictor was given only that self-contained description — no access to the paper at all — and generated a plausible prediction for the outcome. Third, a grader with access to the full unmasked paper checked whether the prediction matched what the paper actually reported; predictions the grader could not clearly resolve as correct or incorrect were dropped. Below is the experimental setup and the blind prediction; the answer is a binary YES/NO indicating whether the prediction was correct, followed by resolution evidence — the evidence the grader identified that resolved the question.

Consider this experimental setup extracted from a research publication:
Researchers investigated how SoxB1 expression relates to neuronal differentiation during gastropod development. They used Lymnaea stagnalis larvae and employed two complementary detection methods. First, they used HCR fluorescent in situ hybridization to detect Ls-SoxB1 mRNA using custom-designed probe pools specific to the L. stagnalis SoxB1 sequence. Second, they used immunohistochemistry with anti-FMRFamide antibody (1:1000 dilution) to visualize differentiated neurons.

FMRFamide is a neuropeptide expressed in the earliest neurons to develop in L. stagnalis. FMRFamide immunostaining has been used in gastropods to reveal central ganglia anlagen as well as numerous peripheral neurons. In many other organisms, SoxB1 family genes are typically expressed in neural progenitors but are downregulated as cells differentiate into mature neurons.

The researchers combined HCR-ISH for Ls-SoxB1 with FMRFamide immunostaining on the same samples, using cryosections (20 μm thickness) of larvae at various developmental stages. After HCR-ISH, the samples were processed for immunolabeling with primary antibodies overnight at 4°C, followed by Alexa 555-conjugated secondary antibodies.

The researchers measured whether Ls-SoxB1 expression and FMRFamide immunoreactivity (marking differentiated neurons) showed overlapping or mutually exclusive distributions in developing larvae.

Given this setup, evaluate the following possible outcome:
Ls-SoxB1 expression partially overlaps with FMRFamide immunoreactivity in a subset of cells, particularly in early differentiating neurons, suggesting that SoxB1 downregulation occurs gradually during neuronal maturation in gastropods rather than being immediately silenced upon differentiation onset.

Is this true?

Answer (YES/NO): NO